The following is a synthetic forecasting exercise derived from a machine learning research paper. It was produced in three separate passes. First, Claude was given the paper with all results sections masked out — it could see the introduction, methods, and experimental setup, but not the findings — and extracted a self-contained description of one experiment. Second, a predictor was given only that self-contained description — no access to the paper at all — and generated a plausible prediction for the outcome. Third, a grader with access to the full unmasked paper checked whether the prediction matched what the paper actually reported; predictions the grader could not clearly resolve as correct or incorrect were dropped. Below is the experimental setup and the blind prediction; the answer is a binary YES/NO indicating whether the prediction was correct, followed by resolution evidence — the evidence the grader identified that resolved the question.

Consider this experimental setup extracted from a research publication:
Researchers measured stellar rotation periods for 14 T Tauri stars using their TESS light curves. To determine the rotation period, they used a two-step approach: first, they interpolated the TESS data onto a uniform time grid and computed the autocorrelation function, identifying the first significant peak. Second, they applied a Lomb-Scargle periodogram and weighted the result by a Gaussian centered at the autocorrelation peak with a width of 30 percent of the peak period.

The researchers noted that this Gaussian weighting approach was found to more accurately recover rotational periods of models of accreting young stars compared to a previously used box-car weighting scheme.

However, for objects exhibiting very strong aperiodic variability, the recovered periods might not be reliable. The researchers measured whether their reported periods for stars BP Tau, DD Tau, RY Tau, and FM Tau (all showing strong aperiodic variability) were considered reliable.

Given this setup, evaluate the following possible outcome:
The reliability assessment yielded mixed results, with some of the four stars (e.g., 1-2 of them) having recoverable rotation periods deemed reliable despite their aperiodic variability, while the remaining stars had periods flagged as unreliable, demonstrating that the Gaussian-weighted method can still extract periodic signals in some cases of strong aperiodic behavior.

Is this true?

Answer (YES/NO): NO